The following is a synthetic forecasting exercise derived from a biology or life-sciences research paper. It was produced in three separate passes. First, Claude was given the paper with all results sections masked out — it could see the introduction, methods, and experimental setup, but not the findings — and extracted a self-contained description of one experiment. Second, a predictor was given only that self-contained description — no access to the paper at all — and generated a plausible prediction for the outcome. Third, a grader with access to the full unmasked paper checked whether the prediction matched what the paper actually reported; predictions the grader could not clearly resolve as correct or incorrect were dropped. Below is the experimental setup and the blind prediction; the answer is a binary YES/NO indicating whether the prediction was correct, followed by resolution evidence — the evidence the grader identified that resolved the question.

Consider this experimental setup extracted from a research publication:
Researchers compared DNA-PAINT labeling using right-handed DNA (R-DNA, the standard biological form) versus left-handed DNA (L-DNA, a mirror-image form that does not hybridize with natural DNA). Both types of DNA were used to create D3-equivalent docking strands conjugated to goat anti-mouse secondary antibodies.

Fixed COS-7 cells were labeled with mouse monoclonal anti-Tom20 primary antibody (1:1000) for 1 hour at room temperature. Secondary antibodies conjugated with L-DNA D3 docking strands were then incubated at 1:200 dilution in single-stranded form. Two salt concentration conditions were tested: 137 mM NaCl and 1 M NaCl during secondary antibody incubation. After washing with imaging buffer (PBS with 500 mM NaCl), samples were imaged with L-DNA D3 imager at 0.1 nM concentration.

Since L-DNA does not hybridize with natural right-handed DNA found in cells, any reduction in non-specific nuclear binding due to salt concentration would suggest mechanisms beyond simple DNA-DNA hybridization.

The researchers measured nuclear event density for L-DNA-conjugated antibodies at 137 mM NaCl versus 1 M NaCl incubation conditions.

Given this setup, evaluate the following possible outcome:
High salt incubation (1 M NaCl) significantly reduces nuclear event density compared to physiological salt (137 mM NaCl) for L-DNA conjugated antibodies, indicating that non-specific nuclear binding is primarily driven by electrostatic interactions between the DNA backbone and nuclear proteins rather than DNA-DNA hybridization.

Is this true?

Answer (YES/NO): YES